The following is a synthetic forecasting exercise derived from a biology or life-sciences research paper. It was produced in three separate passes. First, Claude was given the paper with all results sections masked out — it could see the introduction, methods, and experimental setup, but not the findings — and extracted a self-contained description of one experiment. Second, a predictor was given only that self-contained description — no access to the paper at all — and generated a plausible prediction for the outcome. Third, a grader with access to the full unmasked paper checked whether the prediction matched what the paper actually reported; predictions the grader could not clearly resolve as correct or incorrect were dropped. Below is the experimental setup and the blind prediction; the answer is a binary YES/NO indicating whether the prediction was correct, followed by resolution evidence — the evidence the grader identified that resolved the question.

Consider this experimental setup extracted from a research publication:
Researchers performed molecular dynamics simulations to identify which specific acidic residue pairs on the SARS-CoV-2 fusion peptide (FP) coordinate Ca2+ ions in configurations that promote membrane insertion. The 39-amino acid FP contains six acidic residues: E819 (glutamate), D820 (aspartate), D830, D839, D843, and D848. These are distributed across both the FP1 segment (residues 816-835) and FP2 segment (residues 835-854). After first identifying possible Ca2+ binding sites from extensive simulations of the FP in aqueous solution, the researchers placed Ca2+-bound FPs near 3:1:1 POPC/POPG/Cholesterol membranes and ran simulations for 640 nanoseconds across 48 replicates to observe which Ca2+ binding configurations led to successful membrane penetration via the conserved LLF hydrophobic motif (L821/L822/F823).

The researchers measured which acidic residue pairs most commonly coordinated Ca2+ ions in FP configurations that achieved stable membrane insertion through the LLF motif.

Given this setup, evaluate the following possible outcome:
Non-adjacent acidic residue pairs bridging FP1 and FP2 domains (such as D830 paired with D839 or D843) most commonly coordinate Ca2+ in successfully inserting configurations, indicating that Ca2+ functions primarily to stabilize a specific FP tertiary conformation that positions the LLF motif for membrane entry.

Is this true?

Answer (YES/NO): NO